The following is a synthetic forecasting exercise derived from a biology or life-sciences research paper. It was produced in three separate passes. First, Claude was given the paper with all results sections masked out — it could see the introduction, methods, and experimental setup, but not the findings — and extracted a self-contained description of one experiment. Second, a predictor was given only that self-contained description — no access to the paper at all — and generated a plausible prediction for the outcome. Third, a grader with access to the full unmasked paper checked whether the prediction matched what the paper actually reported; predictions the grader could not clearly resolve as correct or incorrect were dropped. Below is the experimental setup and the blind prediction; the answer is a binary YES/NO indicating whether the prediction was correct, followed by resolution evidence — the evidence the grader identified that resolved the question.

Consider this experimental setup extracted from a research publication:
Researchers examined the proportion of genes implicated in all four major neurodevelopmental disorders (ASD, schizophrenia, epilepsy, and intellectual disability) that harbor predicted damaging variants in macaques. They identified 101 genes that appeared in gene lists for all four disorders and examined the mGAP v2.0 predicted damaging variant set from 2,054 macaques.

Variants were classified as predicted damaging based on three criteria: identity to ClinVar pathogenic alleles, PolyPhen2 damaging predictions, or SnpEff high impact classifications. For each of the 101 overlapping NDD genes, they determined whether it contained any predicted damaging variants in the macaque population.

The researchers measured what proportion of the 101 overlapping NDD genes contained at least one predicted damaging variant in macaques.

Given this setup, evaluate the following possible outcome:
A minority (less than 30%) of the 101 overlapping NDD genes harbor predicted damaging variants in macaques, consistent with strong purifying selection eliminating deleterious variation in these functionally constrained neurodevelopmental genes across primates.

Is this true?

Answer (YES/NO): NO